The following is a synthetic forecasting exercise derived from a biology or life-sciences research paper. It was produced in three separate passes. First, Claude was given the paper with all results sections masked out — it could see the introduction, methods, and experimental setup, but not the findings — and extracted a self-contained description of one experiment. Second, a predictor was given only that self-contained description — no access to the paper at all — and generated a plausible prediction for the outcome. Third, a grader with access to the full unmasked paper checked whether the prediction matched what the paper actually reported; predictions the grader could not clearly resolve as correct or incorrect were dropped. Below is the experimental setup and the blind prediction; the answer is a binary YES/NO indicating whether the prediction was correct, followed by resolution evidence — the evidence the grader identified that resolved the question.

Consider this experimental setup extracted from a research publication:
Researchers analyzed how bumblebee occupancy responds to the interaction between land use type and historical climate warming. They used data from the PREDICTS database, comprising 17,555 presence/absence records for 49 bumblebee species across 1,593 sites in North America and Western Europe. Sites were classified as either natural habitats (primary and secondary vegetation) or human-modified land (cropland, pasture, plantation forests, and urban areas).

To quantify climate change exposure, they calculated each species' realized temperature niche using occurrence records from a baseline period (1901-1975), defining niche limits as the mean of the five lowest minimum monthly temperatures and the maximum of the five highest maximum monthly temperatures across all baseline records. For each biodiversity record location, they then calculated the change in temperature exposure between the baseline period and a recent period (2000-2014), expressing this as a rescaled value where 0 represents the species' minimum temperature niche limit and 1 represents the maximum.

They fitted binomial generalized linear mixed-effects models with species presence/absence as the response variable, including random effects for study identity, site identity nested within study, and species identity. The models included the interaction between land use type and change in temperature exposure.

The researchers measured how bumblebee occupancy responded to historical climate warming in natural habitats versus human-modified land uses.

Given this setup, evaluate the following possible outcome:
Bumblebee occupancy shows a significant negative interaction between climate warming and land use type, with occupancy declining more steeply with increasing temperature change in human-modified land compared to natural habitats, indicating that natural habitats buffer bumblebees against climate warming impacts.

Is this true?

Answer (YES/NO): NO